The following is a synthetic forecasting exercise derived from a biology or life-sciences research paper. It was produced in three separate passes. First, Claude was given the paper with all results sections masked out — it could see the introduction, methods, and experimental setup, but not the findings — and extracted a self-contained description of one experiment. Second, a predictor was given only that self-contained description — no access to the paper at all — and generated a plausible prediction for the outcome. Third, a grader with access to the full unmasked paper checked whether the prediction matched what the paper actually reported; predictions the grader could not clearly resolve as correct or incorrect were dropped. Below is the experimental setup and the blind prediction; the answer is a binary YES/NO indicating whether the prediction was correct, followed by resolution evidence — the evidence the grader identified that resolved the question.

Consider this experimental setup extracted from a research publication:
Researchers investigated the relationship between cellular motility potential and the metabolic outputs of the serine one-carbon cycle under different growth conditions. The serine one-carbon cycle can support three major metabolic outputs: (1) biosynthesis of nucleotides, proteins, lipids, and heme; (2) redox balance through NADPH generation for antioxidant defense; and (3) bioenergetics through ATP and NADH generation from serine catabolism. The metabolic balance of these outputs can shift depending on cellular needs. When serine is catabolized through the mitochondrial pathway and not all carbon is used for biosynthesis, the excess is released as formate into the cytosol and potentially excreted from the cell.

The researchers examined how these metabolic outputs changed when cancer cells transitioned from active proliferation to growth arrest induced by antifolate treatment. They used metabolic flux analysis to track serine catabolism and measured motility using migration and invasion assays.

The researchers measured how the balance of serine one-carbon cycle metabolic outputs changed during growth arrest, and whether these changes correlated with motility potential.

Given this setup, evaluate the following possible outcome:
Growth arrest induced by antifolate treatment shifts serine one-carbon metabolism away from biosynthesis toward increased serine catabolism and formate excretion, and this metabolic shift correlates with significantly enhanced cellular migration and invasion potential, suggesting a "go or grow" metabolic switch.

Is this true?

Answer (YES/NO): YES